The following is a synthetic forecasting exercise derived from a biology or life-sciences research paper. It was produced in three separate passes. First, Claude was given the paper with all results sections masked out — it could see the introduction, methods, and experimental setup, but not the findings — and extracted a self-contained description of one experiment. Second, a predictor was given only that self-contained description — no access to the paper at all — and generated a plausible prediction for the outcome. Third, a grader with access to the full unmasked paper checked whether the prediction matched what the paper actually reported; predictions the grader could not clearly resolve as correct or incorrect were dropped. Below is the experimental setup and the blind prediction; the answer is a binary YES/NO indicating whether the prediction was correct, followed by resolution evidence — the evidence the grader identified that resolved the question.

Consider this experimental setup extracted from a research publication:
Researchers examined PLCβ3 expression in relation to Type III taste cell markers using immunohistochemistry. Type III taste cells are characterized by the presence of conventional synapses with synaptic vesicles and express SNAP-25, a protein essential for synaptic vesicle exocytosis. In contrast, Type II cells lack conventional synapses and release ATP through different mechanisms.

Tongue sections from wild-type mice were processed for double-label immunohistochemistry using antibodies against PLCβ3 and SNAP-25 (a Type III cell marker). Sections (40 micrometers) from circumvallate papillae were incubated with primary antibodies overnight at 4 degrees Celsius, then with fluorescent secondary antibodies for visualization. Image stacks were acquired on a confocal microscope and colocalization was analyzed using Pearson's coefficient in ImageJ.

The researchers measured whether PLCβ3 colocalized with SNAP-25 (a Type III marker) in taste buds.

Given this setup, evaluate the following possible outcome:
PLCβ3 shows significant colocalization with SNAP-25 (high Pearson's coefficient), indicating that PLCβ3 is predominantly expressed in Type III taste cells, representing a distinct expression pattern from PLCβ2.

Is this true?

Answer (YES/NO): NO